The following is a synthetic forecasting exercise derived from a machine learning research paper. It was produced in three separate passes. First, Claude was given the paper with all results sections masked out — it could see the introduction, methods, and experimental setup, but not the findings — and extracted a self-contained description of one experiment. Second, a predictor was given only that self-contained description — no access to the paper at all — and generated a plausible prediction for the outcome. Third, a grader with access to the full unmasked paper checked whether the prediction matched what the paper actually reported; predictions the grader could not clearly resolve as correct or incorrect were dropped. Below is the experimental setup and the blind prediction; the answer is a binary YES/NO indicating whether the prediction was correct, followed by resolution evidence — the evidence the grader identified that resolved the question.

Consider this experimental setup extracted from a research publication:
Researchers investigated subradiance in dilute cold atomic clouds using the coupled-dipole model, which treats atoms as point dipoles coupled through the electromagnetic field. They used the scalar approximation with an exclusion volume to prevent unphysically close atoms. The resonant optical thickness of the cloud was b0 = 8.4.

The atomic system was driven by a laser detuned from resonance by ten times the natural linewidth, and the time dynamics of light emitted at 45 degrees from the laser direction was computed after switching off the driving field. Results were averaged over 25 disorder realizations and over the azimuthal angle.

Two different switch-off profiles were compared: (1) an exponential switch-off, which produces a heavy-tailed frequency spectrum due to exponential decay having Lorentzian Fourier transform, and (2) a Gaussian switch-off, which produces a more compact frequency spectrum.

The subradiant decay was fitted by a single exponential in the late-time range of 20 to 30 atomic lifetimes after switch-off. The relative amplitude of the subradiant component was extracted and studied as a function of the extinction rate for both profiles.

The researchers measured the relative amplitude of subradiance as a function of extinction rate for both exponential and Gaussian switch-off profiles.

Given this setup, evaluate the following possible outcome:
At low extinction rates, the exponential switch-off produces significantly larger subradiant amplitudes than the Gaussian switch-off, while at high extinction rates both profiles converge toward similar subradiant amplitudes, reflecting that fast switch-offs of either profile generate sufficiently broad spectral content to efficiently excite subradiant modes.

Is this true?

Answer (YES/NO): YES